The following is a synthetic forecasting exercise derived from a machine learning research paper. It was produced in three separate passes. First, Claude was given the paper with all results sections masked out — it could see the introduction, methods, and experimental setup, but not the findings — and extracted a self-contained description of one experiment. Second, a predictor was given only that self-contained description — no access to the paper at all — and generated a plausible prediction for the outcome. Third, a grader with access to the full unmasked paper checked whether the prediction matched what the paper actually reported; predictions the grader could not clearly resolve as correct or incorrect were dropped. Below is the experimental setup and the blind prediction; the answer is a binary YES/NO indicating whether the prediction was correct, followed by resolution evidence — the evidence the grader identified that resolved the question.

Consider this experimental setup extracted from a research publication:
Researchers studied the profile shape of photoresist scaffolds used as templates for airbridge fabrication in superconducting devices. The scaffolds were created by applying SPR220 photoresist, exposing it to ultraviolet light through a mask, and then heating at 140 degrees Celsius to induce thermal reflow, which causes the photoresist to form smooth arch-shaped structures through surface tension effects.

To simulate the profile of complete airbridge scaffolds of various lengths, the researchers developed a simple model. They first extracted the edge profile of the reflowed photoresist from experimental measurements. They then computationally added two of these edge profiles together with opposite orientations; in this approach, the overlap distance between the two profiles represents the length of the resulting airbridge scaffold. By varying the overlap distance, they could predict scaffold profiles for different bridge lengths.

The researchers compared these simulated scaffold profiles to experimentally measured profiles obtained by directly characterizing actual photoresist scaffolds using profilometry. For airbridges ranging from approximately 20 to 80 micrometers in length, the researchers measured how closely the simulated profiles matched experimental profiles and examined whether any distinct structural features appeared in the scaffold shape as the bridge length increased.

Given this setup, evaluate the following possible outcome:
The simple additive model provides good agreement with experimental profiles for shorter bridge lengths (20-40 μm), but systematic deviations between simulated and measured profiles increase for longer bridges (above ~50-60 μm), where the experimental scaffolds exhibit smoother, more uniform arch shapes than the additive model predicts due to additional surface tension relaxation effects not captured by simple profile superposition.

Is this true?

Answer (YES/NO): NO